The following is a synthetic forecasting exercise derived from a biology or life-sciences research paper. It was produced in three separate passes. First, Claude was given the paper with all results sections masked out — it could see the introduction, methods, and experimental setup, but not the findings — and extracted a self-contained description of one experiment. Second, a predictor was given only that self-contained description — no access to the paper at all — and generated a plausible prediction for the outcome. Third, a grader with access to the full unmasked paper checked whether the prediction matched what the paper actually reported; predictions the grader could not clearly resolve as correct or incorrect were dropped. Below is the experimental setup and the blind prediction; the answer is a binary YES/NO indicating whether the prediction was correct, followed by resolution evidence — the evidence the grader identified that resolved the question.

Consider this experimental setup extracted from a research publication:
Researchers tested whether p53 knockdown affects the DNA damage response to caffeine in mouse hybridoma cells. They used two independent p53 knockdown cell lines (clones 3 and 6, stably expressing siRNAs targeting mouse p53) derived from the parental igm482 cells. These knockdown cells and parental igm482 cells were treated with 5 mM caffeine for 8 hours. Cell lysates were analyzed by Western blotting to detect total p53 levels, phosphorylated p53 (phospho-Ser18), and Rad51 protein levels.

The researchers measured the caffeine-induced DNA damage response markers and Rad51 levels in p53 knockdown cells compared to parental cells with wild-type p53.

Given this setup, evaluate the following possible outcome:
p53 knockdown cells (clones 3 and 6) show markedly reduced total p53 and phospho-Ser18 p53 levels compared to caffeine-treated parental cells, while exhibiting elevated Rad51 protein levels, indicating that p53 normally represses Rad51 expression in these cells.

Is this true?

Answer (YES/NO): NO